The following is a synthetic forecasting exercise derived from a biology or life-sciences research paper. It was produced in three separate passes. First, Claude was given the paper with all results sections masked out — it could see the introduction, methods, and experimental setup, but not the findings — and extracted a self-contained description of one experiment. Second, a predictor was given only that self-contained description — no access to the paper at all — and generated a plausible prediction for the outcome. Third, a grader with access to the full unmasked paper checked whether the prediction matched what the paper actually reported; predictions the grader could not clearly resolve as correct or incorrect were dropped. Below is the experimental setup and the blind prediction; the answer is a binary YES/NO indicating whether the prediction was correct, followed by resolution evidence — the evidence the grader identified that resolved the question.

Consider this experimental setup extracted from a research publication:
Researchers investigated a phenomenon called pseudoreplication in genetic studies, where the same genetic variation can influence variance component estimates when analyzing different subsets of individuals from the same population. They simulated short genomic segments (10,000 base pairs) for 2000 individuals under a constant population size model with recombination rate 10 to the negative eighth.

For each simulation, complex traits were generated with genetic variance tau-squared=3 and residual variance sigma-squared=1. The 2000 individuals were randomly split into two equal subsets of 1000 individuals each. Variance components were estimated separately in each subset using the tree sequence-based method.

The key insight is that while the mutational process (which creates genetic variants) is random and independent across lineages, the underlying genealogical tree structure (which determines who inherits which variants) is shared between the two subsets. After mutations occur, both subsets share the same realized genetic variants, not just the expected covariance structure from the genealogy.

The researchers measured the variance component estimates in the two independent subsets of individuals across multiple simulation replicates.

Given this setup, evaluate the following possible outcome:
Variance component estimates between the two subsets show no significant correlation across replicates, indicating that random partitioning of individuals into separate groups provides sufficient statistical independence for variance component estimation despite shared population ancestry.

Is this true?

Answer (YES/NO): NO